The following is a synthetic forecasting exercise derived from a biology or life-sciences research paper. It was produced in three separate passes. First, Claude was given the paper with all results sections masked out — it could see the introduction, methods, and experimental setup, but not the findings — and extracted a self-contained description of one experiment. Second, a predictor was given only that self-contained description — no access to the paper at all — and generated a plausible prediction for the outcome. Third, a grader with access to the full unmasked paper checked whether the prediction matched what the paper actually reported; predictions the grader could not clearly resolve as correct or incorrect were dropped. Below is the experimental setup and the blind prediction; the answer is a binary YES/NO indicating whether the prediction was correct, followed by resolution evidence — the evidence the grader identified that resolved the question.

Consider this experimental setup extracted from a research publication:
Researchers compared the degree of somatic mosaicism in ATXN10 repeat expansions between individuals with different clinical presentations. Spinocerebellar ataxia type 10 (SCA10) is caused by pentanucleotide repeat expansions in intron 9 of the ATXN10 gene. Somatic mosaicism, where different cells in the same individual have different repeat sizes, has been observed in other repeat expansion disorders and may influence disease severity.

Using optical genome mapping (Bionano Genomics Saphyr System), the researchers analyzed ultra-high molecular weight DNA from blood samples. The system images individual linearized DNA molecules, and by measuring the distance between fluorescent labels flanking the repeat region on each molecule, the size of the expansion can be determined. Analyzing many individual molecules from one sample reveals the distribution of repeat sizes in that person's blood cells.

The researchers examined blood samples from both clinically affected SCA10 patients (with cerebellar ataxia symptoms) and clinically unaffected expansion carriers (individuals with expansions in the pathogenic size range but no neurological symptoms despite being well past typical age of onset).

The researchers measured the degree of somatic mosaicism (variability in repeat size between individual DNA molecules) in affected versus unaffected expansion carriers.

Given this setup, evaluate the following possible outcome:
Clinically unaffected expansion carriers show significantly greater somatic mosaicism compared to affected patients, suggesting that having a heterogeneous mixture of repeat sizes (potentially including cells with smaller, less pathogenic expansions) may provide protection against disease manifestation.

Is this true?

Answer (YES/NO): YES